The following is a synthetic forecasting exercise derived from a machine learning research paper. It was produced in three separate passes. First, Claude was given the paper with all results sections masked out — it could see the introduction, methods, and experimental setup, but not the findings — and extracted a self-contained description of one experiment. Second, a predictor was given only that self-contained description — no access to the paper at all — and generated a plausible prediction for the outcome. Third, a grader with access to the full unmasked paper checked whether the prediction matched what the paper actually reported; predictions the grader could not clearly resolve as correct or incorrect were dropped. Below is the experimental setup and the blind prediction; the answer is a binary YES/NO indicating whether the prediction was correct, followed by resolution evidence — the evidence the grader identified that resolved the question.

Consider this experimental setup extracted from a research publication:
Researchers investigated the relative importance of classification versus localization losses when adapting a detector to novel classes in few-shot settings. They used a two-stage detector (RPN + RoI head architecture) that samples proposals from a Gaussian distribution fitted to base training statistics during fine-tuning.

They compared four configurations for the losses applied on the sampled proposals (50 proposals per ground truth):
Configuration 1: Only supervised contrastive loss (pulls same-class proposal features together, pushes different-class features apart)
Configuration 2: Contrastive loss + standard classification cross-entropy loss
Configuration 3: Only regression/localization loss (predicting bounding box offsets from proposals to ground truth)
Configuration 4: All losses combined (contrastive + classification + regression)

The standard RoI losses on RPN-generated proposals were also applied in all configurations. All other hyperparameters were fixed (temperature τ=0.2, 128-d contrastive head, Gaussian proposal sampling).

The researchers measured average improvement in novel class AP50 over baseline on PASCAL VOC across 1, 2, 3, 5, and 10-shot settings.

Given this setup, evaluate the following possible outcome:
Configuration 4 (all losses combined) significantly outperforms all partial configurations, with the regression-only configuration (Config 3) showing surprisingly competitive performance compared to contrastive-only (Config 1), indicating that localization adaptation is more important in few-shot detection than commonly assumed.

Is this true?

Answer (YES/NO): NO